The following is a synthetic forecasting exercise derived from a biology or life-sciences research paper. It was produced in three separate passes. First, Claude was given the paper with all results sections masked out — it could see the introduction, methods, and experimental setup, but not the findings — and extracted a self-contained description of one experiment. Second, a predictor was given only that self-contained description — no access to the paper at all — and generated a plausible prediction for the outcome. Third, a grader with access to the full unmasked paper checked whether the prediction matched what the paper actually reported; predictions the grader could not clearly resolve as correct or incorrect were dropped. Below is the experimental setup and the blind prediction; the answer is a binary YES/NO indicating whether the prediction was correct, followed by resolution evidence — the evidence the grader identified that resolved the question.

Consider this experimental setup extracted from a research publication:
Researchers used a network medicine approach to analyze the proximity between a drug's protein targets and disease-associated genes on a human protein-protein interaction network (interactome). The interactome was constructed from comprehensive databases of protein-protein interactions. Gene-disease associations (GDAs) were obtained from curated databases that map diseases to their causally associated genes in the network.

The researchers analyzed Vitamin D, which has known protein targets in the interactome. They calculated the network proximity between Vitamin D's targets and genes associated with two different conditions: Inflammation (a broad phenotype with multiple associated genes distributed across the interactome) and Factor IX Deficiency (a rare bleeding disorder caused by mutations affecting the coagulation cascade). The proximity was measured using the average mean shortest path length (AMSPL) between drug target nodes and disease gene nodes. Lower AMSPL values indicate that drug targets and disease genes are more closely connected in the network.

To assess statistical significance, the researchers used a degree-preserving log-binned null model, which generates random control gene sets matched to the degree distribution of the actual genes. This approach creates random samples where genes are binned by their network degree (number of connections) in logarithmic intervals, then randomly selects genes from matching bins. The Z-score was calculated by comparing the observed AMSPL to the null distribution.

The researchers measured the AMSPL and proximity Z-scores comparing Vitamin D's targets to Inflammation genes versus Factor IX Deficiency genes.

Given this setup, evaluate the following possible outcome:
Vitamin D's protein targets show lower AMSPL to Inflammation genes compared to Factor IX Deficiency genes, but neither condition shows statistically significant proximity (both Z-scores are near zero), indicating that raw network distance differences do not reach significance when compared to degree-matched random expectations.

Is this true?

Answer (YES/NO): NO